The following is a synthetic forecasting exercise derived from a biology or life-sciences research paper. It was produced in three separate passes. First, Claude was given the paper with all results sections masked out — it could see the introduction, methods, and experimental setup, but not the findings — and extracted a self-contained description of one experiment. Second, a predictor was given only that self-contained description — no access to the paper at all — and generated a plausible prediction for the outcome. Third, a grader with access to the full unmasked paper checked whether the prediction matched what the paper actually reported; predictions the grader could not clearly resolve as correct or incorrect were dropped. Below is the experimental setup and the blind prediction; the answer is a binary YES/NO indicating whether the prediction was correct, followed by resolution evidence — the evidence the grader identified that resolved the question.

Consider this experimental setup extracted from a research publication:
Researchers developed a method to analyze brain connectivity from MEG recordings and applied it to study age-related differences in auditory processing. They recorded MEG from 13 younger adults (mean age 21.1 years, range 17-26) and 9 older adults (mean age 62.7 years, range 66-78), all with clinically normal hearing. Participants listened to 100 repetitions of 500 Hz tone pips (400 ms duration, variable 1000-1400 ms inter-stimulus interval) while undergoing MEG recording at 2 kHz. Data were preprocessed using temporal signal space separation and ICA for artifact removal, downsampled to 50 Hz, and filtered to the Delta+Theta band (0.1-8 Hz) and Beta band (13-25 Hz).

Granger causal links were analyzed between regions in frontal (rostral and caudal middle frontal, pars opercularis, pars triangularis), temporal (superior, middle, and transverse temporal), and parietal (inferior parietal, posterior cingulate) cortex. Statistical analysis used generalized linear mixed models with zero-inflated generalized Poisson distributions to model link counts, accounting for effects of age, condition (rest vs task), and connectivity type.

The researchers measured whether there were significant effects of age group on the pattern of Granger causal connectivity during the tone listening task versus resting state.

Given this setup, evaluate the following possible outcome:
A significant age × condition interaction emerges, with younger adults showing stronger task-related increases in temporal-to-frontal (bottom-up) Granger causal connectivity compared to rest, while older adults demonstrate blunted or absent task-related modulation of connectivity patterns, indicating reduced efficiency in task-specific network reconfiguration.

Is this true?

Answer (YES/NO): NO